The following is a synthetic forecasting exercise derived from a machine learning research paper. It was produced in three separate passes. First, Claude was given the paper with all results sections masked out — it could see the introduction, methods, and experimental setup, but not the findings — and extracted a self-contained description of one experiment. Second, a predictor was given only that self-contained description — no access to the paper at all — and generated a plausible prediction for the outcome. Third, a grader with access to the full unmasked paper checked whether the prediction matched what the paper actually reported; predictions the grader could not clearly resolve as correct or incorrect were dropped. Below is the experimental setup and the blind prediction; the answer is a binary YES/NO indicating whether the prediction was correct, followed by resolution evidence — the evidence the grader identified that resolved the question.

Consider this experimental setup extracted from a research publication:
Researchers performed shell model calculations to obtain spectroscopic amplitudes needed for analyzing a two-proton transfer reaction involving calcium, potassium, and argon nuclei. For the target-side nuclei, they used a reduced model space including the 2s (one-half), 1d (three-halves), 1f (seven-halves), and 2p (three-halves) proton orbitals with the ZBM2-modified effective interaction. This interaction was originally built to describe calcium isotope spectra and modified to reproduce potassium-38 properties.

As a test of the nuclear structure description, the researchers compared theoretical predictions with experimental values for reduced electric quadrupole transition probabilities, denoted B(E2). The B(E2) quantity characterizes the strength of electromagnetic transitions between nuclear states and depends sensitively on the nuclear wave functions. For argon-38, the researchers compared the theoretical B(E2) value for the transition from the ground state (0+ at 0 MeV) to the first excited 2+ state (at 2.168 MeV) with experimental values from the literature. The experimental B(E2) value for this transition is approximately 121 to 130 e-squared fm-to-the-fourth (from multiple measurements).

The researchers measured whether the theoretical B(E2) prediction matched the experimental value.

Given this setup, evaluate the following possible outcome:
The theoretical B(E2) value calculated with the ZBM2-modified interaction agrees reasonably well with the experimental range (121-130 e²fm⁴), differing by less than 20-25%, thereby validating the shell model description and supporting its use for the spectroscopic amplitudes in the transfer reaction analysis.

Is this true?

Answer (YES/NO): NO